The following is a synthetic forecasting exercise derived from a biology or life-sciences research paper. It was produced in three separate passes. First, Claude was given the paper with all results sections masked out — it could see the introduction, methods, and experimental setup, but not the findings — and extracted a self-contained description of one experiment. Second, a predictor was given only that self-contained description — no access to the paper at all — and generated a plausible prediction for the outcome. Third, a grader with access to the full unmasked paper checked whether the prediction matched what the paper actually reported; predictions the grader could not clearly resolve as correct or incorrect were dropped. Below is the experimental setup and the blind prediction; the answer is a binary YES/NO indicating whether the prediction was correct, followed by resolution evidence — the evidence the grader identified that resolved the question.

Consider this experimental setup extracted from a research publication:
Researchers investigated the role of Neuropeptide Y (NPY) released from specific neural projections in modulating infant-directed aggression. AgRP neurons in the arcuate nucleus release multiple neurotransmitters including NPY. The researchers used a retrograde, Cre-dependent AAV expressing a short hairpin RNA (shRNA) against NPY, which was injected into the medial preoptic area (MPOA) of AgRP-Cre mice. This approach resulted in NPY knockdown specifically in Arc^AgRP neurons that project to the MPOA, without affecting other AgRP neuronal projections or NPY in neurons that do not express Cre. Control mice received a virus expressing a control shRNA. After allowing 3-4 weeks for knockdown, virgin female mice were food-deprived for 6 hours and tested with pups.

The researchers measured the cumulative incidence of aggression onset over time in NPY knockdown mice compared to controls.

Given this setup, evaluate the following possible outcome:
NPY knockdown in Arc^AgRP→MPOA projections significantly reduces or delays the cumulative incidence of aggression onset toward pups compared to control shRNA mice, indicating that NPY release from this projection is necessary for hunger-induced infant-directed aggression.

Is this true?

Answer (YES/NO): NO